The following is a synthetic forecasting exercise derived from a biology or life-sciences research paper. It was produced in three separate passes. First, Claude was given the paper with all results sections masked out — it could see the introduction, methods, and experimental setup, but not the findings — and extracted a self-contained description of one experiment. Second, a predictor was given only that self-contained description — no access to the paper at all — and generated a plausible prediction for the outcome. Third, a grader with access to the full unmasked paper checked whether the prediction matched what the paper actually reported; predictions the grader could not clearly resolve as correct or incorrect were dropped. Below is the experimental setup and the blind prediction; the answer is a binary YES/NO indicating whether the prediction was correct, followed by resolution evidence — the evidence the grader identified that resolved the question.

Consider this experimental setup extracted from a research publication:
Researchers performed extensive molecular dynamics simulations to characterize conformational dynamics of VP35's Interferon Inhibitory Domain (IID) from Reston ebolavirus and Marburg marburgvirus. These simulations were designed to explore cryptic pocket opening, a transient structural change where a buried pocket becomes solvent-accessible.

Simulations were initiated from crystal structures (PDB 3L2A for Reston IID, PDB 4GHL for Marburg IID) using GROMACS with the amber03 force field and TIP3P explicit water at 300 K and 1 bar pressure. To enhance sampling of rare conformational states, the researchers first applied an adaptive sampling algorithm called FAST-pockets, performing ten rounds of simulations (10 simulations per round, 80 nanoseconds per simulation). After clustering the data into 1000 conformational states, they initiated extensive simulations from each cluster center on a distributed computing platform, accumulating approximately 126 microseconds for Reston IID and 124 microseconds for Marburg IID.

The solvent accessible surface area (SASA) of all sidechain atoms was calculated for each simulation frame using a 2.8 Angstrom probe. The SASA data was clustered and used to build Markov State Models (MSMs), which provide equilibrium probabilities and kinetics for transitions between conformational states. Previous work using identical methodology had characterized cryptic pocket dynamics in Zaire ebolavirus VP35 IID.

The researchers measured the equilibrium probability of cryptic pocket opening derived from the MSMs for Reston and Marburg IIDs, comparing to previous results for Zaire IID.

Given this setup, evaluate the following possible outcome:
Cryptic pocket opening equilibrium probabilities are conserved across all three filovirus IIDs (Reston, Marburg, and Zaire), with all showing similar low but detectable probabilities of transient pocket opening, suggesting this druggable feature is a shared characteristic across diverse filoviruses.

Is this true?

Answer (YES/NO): NO